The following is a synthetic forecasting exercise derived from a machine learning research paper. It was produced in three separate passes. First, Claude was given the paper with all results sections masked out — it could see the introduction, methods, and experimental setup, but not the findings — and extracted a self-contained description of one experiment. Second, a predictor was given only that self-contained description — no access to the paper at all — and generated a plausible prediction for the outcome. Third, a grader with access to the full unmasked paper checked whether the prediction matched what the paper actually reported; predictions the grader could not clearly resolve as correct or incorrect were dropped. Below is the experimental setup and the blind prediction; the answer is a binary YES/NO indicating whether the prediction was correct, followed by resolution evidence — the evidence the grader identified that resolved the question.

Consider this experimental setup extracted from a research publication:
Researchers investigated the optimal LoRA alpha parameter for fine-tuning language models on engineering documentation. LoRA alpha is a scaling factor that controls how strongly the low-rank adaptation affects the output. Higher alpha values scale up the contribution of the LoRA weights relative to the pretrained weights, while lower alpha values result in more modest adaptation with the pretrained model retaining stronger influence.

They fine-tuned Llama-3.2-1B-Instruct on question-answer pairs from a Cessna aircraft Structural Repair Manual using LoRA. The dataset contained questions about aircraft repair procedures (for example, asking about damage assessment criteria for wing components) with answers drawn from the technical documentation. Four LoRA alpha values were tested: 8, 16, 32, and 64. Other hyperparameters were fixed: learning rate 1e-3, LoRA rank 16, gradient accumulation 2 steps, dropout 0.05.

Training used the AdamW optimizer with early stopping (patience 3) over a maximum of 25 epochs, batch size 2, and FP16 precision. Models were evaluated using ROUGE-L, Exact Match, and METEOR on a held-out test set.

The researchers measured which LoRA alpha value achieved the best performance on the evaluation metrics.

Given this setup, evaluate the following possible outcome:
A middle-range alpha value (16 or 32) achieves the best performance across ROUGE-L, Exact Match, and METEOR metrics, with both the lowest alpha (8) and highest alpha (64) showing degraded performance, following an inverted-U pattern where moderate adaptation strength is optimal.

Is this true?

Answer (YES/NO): NO